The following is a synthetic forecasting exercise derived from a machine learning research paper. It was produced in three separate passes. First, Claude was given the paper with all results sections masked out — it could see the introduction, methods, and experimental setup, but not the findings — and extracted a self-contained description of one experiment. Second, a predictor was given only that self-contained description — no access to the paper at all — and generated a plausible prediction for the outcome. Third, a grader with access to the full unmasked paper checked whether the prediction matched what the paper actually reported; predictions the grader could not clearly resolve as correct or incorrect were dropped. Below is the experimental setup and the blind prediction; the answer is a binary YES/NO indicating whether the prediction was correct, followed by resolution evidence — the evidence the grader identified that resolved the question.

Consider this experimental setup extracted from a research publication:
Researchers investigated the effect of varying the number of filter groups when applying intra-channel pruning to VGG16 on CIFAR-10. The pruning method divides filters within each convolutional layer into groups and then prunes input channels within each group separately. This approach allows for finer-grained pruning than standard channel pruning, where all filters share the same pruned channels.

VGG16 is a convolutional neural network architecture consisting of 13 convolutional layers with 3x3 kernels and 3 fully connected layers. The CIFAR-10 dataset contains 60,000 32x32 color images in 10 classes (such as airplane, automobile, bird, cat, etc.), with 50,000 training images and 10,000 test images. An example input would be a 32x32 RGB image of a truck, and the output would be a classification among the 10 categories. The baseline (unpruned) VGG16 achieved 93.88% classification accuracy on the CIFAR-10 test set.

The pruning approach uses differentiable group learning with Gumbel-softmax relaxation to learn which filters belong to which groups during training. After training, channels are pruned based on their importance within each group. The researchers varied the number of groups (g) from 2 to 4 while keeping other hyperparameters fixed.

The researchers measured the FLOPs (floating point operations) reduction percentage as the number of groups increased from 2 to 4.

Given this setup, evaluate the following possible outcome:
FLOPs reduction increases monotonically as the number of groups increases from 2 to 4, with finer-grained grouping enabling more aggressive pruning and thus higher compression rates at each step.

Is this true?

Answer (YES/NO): YES